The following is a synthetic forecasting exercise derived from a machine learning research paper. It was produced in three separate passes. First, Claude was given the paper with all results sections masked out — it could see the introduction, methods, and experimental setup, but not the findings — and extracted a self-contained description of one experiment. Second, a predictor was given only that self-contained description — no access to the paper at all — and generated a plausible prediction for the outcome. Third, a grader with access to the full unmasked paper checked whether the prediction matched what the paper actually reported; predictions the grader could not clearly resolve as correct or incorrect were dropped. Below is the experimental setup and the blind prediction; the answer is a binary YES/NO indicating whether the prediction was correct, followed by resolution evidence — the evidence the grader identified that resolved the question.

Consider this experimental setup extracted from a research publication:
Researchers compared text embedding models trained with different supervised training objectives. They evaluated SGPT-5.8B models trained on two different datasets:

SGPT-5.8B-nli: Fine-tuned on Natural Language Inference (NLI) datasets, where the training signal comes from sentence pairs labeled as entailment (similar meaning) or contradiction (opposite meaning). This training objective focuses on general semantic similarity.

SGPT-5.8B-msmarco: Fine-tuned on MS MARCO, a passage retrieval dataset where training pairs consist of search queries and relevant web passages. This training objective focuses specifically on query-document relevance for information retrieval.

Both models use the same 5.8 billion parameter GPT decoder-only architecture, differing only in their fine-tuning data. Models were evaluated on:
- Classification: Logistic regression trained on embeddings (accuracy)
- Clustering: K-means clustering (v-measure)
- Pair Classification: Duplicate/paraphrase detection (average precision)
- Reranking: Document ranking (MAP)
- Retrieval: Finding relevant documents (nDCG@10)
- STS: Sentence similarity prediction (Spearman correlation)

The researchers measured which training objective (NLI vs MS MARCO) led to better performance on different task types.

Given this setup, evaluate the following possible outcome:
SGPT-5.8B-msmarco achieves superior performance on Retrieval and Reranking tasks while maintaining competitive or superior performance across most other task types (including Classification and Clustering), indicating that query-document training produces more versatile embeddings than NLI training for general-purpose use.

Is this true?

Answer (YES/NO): NO